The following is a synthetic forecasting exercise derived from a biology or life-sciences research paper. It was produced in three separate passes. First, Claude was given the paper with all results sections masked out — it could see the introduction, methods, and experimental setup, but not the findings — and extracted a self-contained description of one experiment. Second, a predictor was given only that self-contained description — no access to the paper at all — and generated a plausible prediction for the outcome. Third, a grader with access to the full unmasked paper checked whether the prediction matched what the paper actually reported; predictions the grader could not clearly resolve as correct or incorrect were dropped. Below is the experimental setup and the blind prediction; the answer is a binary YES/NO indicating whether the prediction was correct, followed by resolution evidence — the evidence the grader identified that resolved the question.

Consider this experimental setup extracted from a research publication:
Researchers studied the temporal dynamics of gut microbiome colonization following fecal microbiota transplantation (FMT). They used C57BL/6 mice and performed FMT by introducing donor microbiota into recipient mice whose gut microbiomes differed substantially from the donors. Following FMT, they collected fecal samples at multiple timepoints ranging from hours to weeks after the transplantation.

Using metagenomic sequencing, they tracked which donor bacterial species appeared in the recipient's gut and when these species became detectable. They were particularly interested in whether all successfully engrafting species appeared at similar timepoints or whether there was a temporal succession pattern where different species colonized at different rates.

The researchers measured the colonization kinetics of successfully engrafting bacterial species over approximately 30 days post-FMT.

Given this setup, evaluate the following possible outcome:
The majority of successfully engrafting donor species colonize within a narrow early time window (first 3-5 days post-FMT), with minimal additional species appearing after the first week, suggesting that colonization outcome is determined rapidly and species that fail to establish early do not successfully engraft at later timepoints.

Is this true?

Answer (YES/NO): NO